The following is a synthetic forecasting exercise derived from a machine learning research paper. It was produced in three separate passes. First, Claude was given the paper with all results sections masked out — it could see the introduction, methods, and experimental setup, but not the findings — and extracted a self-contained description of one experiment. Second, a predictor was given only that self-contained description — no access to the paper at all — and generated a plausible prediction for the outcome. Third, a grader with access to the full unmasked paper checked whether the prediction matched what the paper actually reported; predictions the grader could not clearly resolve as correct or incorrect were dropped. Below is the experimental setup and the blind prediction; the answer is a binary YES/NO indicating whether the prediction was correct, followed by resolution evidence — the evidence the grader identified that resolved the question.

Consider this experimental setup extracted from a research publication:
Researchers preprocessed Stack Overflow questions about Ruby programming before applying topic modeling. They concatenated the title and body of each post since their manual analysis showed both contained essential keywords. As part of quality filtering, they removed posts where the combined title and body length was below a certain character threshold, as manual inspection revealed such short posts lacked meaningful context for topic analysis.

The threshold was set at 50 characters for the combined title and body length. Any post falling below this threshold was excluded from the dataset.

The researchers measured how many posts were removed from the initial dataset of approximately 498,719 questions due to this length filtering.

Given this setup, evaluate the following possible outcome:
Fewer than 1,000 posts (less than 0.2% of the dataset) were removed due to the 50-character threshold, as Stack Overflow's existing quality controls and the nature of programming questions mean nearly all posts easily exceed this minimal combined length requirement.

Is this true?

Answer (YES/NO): NO